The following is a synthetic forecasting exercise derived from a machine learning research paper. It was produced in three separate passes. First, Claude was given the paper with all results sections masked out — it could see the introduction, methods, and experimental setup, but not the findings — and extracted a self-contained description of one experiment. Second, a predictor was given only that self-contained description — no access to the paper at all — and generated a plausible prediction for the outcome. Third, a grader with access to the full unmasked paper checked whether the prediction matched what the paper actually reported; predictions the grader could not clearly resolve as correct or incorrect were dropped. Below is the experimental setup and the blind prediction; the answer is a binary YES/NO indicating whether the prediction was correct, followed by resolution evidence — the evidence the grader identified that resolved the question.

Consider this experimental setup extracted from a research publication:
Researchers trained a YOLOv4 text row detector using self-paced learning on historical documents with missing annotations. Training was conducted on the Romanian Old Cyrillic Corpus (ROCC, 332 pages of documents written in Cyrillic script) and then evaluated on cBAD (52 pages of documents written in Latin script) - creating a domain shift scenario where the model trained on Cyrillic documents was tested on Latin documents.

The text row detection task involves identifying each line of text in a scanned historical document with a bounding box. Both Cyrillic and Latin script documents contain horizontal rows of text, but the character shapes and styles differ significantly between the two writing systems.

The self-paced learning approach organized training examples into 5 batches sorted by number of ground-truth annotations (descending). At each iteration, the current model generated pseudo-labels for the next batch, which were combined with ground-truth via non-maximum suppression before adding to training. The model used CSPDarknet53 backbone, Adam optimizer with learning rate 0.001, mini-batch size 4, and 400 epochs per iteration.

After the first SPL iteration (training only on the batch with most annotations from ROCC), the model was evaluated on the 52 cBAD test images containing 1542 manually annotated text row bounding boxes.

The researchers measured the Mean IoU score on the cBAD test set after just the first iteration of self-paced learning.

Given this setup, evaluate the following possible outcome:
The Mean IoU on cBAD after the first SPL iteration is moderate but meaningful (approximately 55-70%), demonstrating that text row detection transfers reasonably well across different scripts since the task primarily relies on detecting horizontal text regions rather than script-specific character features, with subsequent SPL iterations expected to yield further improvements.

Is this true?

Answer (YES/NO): NO